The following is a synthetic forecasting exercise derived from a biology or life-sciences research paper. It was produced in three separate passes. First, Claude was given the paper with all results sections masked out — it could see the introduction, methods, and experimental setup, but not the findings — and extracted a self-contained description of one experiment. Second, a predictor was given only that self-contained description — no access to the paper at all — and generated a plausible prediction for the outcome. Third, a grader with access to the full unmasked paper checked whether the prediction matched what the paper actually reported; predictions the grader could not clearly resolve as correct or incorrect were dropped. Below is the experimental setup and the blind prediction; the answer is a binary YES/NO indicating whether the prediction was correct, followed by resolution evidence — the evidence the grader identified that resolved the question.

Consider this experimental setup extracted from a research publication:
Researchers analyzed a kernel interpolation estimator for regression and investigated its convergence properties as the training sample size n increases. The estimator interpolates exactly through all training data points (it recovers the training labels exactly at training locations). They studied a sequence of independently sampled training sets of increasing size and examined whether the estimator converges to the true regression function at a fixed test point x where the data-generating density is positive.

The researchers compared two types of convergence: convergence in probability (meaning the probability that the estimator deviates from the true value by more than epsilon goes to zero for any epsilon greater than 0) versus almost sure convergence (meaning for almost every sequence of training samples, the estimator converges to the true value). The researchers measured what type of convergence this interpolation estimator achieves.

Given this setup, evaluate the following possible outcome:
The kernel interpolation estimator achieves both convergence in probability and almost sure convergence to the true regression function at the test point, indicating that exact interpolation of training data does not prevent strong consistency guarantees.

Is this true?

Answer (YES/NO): NO